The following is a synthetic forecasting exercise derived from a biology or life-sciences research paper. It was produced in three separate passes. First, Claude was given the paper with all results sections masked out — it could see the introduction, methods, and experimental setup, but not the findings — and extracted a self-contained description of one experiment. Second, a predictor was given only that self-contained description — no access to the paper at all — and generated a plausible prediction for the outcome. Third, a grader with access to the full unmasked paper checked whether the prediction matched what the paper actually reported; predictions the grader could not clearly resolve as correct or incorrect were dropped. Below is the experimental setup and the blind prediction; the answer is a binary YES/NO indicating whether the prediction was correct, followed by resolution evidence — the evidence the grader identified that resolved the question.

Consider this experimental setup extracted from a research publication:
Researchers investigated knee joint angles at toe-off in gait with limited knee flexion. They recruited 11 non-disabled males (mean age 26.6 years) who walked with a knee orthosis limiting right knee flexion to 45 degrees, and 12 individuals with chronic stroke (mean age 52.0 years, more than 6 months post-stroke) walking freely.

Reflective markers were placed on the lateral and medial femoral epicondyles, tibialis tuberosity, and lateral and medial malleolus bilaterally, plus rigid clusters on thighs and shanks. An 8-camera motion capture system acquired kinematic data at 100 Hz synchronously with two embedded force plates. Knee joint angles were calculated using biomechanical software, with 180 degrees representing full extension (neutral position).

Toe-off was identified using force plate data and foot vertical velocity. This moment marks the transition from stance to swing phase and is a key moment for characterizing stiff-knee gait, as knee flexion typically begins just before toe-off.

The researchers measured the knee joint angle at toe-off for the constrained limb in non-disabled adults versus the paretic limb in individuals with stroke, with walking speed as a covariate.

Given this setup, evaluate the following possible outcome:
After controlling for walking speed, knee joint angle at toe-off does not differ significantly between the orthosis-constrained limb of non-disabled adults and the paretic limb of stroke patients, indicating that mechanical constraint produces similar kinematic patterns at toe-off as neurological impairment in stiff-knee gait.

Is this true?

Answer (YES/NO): YES